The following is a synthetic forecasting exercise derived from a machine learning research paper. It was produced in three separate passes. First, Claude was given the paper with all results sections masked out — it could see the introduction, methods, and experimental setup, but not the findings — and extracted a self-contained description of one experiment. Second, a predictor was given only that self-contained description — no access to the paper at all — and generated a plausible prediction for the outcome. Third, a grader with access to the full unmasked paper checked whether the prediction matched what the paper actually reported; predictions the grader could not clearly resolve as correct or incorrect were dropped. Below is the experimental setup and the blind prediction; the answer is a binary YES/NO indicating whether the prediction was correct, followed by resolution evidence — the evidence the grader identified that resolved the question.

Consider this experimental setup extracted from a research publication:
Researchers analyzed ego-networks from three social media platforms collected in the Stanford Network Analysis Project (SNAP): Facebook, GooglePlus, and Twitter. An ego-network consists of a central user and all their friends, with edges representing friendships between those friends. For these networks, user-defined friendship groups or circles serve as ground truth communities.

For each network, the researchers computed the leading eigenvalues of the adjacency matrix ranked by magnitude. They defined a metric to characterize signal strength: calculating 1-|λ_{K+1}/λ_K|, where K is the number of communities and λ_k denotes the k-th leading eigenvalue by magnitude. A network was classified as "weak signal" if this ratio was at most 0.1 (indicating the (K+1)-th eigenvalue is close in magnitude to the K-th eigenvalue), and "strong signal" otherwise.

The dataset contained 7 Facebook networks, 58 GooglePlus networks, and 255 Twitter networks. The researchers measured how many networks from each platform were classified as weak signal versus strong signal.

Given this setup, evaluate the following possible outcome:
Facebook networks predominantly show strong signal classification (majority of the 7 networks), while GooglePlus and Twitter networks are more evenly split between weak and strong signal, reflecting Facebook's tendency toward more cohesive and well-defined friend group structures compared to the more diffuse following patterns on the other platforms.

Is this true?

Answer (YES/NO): NO